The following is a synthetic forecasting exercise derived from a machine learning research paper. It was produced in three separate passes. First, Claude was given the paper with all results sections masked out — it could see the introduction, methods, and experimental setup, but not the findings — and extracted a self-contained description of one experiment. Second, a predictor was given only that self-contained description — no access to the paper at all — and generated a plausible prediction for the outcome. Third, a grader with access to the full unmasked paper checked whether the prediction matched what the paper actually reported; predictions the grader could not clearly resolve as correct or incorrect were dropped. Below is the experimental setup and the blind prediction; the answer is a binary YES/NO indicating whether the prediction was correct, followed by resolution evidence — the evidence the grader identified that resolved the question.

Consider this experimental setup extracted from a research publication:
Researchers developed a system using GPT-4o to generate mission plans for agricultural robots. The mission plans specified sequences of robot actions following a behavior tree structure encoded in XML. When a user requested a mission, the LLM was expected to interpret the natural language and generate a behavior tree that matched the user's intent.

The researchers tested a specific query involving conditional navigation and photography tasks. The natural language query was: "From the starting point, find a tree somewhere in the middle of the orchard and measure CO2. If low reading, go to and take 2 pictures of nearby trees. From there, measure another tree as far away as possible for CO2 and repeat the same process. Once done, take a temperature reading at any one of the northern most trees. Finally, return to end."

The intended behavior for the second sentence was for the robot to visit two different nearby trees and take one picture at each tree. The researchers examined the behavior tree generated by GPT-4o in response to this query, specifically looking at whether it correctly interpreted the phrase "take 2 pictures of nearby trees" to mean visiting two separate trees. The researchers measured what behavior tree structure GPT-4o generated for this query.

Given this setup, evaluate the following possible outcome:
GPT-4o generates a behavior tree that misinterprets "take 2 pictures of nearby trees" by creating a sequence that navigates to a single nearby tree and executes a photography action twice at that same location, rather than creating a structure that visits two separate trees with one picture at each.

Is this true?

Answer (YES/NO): YES